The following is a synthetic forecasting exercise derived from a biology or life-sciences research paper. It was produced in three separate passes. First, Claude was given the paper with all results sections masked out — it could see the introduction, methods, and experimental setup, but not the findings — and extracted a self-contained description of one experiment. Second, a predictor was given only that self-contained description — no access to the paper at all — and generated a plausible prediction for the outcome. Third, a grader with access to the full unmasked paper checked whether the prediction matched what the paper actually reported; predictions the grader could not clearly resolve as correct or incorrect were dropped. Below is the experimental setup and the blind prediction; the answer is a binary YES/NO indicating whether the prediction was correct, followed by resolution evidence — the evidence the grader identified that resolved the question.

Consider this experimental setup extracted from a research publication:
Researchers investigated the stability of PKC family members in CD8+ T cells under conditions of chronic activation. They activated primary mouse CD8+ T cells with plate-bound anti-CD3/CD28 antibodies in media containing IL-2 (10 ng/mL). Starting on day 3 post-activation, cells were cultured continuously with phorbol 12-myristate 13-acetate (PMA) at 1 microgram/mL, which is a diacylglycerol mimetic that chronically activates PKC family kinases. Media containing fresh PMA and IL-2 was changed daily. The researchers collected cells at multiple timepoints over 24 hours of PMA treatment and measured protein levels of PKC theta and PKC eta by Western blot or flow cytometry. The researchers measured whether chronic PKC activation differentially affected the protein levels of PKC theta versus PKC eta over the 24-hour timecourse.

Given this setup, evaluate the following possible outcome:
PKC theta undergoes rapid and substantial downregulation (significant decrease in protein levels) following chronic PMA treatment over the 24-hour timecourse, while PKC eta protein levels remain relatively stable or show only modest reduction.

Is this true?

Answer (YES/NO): YES